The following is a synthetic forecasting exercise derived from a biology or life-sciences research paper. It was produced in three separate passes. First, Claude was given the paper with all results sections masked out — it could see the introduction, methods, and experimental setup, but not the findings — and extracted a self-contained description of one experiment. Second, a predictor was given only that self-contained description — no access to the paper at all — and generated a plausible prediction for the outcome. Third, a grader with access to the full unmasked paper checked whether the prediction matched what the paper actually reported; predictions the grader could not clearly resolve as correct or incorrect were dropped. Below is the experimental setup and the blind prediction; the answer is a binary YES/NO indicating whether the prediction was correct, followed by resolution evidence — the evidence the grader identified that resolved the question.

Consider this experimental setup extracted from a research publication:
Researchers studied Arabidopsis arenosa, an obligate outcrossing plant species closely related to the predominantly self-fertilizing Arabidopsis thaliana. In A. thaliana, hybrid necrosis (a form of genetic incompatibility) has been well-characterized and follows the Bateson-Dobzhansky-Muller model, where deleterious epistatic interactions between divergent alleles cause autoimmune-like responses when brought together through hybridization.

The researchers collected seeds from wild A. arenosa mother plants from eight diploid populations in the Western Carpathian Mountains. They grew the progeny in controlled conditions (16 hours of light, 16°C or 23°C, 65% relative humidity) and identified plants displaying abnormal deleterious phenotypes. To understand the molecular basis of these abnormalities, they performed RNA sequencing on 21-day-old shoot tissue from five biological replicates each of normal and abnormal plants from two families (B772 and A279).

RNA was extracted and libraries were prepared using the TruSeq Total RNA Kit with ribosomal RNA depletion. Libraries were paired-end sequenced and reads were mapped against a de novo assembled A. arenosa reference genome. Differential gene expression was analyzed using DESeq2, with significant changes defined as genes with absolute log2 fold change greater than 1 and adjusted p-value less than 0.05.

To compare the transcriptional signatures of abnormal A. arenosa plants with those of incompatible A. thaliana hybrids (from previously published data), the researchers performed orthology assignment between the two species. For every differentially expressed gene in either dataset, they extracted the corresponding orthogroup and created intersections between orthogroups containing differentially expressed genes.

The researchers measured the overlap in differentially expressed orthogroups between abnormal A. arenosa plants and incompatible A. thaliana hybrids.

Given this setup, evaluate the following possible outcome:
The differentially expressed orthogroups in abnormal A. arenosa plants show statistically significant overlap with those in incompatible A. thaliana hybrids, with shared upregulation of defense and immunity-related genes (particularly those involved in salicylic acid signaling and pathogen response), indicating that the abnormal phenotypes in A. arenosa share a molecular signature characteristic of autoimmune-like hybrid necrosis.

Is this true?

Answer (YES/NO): NO